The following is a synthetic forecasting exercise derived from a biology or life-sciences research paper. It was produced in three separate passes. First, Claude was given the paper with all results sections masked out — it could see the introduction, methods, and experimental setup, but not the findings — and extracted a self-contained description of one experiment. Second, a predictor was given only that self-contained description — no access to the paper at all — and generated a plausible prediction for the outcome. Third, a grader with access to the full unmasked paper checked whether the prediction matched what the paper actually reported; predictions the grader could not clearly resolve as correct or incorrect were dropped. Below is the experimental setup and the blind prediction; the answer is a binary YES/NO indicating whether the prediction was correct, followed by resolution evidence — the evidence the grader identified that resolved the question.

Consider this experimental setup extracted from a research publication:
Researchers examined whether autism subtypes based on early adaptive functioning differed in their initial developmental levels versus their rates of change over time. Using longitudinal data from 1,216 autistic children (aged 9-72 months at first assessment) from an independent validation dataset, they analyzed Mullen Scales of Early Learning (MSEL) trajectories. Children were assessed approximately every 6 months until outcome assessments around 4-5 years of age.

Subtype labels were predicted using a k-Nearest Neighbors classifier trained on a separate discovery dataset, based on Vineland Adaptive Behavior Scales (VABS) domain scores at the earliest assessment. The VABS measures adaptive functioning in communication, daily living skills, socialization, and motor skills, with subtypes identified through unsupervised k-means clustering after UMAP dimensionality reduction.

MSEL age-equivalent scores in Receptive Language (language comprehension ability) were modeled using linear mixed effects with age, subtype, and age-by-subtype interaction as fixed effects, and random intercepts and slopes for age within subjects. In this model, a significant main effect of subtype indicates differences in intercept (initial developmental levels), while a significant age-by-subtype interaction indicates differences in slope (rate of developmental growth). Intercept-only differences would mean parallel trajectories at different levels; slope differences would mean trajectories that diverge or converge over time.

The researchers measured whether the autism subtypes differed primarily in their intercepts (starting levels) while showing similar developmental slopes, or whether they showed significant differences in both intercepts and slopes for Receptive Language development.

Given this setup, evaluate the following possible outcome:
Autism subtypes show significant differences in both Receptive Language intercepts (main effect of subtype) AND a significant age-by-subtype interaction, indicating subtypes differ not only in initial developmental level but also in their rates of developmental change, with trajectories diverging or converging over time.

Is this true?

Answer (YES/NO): YES